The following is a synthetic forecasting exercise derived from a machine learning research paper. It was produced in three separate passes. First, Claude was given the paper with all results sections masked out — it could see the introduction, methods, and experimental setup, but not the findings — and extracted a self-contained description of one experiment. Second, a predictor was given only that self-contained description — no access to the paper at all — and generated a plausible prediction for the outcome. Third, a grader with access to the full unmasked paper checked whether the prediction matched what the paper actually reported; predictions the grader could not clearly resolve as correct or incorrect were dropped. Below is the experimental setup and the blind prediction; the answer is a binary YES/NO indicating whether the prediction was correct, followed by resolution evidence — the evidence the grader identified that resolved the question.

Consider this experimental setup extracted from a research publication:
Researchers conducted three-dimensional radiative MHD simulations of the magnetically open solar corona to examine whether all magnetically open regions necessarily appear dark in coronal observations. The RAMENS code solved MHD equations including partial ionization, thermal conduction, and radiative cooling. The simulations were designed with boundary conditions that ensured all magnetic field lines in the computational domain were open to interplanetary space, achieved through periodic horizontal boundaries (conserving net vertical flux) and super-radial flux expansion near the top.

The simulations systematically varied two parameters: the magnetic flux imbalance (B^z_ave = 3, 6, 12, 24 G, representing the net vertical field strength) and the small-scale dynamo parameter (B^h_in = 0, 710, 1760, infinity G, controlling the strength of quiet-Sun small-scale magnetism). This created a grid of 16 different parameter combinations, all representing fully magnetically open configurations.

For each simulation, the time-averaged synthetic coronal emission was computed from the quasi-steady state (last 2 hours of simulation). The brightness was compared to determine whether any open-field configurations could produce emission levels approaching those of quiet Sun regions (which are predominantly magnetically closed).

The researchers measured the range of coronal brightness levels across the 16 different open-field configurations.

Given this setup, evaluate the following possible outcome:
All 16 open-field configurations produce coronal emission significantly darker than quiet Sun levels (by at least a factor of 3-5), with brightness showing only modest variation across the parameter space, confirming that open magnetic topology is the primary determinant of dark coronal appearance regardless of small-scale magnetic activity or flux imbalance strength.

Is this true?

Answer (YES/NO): NO